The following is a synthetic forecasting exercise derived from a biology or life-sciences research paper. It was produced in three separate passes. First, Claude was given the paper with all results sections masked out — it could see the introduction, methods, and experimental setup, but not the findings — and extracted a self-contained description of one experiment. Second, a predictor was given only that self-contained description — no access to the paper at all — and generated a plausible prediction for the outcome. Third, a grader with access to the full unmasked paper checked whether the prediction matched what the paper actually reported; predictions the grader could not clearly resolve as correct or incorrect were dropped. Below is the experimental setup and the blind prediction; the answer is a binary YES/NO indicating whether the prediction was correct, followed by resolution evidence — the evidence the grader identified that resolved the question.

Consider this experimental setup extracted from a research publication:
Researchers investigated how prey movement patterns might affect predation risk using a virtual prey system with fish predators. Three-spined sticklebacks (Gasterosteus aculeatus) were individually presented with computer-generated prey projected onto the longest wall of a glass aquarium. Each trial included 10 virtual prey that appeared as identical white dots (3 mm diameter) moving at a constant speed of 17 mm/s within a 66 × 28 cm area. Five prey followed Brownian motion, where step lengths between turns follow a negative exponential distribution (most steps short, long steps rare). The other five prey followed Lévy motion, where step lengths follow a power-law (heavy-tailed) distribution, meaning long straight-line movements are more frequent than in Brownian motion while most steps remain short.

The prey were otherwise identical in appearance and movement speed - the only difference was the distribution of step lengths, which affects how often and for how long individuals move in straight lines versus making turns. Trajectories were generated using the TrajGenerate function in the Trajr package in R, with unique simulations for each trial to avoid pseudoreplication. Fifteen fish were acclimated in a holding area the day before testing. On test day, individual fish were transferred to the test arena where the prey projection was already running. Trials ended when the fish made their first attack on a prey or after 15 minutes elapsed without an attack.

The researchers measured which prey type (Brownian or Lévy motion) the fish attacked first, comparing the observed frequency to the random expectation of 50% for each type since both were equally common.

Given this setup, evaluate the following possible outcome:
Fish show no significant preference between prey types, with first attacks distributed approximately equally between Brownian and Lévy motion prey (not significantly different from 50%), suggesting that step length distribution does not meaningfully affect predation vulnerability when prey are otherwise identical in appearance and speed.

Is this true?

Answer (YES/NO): NO